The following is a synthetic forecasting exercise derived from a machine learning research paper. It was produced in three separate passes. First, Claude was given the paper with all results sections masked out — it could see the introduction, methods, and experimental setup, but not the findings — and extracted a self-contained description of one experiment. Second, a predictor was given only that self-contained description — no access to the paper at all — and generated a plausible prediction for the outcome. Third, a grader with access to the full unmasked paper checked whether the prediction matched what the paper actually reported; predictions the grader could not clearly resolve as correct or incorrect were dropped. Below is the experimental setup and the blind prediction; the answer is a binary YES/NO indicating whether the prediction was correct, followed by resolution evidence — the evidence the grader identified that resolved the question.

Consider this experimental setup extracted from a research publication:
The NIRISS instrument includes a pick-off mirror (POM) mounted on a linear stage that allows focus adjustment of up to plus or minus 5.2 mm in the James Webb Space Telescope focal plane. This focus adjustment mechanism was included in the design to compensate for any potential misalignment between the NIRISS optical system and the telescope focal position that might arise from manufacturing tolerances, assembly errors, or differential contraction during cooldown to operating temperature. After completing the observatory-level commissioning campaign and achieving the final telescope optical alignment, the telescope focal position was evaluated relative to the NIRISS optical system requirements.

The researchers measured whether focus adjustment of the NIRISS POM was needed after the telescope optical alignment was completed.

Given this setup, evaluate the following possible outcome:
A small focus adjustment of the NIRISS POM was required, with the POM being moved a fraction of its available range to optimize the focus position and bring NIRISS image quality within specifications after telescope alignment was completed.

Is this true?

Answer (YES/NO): NO